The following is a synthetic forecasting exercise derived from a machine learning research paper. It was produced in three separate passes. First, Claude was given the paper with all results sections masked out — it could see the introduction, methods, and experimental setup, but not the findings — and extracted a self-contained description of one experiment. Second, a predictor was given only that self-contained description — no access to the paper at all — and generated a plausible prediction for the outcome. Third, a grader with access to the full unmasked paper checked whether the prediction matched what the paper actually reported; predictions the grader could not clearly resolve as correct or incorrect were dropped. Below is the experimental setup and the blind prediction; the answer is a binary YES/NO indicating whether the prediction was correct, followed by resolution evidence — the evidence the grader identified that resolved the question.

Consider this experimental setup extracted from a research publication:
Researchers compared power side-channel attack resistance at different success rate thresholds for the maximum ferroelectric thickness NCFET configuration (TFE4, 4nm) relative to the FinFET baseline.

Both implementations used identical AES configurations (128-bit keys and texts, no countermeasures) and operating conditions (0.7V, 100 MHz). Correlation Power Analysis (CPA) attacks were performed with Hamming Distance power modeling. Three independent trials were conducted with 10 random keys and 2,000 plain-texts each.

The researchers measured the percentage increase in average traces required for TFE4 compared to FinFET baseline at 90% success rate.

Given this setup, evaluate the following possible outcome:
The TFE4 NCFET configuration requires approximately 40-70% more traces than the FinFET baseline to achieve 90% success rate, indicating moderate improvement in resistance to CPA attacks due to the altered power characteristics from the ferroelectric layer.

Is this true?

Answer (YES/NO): NO